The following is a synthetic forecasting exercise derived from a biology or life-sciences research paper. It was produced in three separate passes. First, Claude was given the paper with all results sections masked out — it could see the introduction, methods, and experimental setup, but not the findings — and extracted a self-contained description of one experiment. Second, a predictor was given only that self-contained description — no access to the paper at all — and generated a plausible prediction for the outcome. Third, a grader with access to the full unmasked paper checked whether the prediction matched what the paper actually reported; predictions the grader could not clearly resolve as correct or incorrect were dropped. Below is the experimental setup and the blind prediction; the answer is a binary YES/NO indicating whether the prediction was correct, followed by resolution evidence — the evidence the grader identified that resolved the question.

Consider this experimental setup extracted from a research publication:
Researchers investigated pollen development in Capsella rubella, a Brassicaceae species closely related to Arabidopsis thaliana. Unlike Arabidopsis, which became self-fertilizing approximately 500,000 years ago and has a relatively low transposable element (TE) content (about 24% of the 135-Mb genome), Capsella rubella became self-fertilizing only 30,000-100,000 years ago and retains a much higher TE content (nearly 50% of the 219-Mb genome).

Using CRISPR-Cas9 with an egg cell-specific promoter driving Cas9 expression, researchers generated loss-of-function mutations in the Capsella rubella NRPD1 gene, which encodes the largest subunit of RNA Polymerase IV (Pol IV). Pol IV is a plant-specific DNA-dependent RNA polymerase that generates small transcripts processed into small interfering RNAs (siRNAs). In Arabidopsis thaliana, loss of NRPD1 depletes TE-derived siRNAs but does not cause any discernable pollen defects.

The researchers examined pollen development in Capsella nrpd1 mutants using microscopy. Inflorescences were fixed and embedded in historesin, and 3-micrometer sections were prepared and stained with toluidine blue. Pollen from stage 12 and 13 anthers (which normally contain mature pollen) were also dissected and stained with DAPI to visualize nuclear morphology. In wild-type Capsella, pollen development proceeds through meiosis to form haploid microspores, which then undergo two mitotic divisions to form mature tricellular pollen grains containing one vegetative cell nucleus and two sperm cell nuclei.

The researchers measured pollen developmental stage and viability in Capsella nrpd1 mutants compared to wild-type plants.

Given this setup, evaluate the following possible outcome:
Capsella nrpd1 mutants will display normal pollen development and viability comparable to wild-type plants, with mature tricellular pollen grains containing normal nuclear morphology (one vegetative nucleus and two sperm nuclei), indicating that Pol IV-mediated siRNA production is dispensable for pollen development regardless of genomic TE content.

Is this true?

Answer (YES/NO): NO